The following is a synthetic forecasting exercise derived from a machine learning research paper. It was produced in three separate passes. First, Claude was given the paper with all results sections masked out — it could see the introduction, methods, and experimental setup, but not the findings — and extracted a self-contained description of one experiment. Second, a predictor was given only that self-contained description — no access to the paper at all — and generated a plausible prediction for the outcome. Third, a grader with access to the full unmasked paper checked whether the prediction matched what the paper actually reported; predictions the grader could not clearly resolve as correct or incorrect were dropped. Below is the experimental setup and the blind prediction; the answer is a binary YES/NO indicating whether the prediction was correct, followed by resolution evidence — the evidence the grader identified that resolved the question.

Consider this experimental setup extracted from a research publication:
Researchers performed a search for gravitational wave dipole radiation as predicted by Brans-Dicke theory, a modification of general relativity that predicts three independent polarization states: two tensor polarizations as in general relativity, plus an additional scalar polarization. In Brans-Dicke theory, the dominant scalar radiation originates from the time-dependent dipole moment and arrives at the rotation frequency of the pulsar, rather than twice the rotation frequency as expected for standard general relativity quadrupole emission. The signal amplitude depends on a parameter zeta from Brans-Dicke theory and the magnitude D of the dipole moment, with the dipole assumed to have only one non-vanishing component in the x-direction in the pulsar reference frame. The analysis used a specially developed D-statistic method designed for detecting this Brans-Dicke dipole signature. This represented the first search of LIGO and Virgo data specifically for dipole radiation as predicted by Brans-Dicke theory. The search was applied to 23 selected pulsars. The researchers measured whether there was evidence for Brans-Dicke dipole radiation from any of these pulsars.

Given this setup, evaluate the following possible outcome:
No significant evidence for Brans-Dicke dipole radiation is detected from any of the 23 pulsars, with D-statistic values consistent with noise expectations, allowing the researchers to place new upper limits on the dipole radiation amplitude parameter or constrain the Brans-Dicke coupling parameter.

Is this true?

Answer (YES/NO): YES